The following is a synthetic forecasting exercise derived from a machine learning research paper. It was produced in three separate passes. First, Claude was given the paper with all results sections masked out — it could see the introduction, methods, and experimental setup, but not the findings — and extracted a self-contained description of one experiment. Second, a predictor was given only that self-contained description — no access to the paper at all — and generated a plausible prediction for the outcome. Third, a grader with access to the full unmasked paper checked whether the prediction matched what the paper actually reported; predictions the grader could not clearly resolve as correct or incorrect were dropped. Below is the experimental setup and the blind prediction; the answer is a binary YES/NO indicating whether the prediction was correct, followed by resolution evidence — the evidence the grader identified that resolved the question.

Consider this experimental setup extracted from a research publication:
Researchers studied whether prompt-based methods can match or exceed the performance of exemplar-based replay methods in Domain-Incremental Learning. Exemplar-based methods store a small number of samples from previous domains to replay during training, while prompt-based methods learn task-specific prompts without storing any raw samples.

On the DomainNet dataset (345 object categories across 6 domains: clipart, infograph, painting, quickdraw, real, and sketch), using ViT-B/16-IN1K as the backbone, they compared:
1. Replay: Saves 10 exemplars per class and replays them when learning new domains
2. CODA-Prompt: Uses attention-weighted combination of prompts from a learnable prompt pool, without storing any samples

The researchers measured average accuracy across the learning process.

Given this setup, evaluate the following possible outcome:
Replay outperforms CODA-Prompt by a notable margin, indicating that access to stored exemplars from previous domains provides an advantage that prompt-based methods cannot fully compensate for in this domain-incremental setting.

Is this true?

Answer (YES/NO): YES